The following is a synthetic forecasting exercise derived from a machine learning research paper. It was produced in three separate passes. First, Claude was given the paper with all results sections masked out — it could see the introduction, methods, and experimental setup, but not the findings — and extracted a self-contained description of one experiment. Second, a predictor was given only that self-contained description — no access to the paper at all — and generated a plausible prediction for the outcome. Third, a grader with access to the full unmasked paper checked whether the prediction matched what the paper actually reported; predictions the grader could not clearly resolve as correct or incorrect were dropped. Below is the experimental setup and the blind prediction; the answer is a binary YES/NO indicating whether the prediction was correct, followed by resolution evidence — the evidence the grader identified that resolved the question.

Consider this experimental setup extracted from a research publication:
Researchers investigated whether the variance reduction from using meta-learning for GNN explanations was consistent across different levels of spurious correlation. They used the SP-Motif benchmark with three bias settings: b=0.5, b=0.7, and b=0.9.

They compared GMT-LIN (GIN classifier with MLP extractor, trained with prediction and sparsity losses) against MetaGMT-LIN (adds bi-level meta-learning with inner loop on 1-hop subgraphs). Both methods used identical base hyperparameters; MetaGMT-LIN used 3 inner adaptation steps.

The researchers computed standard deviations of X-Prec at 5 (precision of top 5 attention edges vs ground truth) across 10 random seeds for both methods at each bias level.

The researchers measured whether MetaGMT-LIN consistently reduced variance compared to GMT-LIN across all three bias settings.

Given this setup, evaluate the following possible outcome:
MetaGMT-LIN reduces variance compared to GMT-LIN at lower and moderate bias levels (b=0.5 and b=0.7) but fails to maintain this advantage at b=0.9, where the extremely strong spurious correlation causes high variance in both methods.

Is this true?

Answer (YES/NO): NO